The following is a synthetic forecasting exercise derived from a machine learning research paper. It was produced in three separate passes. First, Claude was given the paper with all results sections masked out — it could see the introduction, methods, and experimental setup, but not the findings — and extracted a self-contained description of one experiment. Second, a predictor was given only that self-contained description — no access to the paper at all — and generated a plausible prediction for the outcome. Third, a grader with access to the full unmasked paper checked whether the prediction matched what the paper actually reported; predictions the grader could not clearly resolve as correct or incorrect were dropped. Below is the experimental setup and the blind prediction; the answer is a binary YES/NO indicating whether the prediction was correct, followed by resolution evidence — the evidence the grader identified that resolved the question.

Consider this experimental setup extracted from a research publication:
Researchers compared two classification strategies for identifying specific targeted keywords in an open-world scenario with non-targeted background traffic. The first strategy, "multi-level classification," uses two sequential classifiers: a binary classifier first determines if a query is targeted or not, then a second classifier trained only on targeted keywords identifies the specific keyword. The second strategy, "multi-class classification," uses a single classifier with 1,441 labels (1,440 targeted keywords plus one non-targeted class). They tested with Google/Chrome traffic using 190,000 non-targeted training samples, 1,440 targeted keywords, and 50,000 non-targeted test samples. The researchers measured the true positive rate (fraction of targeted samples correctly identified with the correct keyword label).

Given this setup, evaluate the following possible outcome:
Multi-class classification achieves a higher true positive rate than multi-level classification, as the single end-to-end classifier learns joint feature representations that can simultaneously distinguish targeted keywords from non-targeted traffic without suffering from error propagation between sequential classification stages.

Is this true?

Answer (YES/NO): NO